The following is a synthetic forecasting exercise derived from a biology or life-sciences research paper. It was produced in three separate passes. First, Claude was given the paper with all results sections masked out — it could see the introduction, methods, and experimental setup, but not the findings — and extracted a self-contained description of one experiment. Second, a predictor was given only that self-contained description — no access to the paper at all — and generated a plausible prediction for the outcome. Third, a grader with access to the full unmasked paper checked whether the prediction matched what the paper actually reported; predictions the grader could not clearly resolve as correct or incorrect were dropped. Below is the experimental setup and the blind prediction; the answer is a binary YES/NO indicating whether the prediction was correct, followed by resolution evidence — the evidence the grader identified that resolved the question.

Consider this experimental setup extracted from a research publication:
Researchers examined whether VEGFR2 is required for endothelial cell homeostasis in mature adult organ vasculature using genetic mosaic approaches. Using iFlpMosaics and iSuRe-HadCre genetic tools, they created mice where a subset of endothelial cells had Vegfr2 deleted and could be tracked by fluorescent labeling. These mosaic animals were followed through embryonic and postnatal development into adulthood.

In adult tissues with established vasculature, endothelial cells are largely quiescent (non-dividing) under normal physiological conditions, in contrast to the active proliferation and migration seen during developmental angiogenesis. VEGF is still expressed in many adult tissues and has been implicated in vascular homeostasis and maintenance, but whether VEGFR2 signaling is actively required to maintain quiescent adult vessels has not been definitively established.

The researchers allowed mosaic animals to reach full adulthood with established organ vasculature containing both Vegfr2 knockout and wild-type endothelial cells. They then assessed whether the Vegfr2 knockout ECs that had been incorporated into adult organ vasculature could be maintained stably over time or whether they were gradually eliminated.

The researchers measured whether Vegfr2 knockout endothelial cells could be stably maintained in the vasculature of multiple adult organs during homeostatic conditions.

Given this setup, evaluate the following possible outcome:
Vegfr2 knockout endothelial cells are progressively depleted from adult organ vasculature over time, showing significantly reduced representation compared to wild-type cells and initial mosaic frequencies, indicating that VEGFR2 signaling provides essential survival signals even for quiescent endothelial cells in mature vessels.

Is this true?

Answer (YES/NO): NO